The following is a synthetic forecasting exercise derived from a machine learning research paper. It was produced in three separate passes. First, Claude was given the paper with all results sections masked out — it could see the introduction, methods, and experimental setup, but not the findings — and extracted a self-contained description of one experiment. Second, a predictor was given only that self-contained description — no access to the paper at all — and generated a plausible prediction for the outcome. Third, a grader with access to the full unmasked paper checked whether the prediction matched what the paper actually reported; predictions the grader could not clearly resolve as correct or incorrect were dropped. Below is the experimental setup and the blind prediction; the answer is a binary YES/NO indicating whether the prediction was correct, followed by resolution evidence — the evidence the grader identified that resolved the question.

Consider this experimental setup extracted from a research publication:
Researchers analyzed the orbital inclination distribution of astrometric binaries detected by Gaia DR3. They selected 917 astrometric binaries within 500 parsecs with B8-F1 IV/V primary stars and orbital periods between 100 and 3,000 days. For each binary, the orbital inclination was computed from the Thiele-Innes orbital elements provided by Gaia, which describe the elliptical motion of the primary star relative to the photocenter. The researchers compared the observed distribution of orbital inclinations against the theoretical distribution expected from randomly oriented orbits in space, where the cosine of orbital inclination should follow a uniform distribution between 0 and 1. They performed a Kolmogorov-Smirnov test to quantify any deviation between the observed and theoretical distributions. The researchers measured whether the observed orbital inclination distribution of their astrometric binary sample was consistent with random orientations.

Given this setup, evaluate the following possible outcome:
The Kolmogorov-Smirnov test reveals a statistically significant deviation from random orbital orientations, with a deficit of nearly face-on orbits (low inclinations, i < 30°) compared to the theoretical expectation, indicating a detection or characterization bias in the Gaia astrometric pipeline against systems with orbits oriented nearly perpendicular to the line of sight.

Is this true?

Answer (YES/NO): NO